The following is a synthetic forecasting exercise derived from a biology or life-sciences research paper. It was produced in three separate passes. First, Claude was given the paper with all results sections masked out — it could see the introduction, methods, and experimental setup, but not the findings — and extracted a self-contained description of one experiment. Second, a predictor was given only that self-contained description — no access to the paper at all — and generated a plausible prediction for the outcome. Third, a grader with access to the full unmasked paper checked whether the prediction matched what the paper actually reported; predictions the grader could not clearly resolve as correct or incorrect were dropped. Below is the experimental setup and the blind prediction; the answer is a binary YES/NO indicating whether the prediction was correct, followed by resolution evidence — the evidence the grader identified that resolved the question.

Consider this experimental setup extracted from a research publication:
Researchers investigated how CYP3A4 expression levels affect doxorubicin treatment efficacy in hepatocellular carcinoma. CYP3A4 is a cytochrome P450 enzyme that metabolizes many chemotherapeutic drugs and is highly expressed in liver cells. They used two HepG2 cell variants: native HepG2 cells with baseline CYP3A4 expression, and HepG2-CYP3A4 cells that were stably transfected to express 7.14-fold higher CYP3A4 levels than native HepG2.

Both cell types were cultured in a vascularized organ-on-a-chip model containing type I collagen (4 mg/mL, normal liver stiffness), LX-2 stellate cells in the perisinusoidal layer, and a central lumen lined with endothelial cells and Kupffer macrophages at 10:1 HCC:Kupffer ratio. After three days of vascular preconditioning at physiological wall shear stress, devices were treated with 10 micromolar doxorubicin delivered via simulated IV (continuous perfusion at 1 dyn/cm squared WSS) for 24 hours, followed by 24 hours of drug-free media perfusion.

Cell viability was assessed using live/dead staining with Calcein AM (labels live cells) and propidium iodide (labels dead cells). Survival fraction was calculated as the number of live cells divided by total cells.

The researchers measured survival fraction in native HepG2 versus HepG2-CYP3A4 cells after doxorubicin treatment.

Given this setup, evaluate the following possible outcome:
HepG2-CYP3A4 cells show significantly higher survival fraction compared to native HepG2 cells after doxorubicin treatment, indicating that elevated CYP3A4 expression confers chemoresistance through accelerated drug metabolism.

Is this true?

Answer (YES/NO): YES